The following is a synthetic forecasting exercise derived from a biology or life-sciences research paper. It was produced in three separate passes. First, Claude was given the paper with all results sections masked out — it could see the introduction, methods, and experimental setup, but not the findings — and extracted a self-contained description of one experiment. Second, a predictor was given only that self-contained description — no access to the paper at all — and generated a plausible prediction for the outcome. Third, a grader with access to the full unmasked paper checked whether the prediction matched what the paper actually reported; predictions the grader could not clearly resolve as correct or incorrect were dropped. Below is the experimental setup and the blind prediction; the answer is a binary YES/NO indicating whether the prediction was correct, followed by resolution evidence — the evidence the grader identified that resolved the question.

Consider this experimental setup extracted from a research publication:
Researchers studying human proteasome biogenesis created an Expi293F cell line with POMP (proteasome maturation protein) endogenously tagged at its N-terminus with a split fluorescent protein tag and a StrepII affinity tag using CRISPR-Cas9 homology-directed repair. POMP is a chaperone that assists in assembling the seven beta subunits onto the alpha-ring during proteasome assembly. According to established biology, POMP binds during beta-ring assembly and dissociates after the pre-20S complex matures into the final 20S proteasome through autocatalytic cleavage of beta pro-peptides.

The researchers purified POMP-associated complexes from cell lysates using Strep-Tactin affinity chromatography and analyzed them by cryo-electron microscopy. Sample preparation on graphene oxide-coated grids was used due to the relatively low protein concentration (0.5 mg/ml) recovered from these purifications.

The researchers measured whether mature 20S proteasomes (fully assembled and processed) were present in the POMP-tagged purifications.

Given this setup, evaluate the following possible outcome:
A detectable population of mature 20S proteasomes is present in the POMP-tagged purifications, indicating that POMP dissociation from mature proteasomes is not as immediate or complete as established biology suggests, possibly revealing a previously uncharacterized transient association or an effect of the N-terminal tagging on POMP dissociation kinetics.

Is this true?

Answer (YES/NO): NO